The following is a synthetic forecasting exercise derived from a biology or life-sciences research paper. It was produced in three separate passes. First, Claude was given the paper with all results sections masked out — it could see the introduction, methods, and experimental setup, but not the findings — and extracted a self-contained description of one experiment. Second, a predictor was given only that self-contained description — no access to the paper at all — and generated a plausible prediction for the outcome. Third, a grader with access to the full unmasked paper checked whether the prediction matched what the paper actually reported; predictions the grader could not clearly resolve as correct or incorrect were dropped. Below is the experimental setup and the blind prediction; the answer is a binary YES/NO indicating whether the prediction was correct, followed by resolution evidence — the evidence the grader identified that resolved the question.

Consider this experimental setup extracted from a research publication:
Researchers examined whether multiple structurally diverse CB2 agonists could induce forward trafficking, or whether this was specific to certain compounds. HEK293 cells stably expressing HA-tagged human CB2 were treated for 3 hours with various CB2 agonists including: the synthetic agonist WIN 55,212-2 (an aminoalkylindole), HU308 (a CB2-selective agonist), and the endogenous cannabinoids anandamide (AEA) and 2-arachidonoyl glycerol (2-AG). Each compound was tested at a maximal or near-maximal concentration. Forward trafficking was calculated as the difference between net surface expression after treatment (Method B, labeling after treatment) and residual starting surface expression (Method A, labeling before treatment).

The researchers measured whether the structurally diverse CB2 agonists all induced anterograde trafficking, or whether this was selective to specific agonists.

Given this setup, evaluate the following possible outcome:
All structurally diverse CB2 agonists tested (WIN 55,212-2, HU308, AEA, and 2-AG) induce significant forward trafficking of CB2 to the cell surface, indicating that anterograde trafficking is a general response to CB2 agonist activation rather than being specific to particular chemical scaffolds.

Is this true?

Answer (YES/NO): NO